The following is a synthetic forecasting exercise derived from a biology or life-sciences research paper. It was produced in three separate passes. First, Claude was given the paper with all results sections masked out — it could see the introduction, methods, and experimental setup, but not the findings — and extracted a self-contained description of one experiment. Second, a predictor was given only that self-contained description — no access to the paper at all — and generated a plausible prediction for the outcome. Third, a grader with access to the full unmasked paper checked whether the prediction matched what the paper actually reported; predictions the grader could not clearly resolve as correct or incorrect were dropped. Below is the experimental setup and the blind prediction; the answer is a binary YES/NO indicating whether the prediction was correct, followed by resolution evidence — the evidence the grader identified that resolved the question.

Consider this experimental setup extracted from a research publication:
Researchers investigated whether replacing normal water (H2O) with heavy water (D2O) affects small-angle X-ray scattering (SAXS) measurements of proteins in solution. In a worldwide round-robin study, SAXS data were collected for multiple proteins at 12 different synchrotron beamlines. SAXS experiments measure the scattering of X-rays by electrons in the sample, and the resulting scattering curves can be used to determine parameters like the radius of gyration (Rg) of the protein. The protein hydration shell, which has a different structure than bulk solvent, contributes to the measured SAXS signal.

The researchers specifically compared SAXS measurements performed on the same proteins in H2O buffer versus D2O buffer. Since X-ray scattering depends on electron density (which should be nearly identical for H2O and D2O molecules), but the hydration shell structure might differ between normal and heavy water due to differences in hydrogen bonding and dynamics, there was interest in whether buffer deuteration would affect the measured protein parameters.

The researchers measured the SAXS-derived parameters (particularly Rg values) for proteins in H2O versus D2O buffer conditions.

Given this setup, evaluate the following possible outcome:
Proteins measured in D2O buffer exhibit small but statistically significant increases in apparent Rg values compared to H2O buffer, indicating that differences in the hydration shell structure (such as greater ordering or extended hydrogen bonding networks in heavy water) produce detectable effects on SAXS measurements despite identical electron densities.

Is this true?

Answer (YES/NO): NO